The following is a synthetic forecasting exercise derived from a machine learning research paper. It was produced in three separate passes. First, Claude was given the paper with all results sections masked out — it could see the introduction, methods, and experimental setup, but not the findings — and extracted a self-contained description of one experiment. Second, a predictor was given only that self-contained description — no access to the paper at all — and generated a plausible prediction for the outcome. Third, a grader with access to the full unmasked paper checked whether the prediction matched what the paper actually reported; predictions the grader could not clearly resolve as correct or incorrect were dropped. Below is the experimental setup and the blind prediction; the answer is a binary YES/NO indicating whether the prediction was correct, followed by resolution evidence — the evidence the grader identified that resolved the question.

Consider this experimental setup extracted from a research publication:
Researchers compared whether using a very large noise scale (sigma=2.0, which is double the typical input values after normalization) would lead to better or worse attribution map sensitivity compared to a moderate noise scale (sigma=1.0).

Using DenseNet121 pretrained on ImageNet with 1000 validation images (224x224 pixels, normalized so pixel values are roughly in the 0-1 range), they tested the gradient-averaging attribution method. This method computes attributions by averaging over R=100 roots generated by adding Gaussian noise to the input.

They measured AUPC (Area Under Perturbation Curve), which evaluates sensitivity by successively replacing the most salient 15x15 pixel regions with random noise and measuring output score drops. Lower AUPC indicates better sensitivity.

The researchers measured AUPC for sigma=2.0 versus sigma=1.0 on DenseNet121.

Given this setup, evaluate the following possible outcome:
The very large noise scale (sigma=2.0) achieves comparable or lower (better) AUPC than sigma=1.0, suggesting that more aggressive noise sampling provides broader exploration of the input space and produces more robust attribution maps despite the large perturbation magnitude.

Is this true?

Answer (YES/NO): NO